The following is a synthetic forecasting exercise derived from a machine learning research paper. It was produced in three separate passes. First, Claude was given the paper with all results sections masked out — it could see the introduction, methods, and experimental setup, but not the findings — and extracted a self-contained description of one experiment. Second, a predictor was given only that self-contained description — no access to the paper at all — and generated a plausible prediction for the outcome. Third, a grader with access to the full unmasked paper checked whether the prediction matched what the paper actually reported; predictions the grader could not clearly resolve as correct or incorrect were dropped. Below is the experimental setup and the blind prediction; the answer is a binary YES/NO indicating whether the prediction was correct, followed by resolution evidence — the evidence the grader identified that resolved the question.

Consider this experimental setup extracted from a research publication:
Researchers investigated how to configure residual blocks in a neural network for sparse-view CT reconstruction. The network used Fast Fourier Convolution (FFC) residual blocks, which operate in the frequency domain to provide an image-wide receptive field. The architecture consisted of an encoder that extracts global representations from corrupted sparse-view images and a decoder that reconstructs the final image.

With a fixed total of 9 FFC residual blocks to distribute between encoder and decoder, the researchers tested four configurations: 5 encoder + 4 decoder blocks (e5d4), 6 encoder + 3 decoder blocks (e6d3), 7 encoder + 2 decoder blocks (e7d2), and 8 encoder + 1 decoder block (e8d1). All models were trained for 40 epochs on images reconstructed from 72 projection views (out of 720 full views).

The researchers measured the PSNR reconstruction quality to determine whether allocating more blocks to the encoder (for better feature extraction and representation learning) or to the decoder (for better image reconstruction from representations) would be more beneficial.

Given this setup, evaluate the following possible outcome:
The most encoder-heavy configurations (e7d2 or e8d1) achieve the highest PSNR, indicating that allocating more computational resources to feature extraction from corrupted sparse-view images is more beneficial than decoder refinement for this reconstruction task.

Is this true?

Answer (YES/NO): YES